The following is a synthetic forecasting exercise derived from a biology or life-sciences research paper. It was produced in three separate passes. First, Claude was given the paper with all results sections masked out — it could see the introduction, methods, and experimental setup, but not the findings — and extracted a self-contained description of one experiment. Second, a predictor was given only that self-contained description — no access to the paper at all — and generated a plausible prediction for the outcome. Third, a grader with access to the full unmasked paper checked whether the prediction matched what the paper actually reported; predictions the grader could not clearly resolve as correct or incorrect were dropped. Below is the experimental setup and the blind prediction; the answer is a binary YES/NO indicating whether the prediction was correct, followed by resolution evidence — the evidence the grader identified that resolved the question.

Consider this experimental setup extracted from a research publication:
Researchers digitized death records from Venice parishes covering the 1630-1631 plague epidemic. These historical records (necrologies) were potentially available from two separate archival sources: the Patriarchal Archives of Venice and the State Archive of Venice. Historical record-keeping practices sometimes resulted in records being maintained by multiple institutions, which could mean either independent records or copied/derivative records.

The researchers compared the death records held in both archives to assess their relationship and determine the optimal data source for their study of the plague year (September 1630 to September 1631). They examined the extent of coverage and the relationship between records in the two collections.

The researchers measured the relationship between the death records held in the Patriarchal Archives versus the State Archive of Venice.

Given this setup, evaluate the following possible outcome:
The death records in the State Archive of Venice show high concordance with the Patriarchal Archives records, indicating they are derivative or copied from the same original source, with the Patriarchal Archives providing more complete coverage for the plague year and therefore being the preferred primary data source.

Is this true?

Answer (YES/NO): YES